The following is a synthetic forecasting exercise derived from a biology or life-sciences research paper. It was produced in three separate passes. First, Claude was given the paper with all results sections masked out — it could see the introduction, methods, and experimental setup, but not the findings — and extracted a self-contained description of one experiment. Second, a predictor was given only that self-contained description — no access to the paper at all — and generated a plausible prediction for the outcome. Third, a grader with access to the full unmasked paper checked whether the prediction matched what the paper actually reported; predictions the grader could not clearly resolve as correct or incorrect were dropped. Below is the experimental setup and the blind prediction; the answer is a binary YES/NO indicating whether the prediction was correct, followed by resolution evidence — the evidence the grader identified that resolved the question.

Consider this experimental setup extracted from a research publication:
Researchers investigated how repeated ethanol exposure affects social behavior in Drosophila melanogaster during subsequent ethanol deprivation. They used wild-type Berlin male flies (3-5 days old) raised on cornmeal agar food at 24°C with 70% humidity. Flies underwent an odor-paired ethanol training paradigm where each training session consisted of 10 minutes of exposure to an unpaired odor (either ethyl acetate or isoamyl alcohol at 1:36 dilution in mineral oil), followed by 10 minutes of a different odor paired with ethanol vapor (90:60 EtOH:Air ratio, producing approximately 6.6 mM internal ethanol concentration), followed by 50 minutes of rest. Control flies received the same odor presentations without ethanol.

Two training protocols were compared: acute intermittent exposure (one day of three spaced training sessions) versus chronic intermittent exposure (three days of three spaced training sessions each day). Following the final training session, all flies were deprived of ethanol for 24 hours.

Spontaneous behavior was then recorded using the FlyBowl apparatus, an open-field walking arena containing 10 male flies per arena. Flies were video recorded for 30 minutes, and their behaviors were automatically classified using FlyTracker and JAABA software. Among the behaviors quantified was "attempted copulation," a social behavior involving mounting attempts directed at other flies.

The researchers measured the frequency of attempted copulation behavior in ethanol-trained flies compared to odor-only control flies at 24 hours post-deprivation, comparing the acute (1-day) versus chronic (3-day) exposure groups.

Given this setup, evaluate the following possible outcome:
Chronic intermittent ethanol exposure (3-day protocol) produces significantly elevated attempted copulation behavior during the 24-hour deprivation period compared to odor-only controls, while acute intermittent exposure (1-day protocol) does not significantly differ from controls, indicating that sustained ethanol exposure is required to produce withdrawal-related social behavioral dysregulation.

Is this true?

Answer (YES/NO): NO